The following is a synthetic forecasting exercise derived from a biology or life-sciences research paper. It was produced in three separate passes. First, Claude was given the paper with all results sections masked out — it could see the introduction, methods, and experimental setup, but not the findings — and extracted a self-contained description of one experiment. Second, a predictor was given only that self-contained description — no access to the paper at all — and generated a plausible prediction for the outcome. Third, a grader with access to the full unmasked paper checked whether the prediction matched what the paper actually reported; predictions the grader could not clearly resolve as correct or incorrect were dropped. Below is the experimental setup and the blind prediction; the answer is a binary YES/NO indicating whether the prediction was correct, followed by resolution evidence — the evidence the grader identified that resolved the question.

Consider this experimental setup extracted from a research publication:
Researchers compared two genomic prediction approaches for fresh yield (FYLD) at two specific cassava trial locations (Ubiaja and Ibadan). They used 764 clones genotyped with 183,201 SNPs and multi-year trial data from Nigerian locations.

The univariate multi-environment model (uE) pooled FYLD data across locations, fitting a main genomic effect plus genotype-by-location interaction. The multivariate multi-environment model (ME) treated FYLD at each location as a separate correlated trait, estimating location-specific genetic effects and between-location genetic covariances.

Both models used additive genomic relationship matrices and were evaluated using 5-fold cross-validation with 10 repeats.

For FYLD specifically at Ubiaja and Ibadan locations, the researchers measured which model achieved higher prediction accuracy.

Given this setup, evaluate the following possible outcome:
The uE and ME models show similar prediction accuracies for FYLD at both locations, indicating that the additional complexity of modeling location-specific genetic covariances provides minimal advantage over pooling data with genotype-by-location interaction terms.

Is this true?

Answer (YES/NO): NO